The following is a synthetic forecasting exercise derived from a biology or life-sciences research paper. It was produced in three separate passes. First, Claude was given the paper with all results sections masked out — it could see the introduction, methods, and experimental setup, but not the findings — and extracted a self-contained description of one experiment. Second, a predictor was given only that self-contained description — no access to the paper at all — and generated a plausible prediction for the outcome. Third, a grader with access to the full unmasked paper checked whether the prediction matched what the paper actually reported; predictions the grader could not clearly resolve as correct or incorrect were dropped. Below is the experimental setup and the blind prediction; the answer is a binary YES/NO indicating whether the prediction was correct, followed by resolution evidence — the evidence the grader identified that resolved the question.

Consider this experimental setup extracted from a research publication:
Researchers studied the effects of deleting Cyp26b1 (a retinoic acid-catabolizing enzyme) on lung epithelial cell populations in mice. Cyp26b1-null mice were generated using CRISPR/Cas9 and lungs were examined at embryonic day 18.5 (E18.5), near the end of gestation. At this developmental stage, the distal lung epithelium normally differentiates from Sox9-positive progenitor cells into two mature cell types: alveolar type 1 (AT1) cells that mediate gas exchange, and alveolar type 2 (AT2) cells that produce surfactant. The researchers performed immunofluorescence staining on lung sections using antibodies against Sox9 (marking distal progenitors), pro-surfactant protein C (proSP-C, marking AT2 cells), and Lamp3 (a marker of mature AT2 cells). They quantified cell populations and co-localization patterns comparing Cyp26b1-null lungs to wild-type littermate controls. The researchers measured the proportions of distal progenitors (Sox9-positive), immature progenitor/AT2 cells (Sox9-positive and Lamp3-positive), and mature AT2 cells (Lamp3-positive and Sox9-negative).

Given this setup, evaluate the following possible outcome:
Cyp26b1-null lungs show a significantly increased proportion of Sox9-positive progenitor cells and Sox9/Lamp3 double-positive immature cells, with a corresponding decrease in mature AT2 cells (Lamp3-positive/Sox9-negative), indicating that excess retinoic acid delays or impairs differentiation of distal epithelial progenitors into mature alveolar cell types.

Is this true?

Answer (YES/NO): NO